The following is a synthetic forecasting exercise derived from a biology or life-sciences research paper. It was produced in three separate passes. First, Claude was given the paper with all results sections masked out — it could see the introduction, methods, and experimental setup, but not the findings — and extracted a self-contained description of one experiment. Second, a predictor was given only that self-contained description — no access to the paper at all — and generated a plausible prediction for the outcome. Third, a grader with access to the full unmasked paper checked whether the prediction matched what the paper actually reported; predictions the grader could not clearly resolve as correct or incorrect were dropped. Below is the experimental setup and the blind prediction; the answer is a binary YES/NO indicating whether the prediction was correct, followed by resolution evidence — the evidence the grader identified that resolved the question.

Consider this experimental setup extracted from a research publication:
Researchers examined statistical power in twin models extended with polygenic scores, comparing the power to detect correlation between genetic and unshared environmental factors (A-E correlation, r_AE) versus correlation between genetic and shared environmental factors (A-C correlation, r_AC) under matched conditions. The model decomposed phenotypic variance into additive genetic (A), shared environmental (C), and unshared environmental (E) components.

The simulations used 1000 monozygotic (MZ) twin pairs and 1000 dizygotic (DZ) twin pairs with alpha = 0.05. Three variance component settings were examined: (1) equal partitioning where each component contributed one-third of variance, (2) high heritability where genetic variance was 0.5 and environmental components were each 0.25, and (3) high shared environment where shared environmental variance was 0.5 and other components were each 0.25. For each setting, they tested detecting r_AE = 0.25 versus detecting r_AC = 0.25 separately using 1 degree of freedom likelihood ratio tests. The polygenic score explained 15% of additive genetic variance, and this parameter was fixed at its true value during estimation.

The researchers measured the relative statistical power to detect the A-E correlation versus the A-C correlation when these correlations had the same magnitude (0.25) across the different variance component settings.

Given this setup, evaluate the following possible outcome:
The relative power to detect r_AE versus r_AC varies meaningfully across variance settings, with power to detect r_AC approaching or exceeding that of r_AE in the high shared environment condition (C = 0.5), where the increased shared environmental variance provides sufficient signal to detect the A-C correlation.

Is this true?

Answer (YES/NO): NO